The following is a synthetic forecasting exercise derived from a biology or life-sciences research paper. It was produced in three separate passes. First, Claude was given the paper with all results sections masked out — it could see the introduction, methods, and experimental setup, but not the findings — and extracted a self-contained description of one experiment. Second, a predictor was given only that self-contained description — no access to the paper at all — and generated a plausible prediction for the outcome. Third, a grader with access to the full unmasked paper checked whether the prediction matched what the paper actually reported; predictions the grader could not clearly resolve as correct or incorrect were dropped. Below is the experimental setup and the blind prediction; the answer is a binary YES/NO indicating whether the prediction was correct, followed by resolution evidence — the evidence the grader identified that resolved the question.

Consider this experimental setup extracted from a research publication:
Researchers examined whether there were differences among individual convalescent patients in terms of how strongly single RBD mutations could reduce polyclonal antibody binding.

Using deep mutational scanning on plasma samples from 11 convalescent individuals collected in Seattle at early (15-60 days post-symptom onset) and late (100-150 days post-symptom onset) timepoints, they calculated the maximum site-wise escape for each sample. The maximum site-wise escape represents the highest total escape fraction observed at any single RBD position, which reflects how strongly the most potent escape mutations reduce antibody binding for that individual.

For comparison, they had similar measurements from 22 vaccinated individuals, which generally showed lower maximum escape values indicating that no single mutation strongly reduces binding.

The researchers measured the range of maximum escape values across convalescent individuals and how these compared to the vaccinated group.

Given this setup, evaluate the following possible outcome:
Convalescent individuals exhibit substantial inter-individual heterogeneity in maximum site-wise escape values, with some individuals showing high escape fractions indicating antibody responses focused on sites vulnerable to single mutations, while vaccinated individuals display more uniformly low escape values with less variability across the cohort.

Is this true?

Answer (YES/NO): NO